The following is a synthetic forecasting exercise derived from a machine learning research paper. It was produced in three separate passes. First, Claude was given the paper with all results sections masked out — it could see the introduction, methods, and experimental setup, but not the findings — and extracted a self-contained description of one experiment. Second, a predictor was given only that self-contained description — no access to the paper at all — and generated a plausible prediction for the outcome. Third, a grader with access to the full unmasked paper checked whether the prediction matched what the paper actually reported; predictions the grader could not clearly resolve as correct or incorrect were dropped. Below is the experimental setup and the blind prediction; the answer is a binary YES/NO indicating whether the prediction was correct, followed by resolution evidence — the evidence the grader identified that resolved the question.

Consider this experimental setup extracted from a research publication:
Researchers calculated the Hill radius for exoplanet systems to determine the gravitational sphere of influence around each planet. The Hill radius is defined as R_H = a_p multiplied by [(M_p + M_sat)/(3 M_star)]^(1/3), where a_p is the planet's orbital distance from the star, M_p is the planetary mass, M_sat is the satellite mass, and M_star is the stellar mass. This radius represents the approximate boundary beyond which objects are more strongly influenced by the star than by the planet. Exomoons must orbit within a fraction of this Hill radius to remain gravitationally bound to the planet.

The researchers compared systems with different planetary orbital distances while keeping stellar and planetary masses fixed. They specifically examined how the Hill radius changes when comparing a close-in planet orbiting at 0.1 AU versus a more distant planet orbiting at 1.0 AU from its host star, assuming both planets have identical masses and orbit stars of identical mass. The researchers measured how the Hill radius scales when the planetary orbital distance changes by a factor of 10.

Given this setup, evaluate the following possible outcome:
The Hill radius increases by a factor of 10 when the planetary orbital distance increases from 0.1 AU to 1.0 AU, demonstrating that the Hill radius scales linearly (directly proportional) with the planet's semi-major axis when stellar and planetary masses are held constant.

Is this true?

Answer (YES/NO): YES